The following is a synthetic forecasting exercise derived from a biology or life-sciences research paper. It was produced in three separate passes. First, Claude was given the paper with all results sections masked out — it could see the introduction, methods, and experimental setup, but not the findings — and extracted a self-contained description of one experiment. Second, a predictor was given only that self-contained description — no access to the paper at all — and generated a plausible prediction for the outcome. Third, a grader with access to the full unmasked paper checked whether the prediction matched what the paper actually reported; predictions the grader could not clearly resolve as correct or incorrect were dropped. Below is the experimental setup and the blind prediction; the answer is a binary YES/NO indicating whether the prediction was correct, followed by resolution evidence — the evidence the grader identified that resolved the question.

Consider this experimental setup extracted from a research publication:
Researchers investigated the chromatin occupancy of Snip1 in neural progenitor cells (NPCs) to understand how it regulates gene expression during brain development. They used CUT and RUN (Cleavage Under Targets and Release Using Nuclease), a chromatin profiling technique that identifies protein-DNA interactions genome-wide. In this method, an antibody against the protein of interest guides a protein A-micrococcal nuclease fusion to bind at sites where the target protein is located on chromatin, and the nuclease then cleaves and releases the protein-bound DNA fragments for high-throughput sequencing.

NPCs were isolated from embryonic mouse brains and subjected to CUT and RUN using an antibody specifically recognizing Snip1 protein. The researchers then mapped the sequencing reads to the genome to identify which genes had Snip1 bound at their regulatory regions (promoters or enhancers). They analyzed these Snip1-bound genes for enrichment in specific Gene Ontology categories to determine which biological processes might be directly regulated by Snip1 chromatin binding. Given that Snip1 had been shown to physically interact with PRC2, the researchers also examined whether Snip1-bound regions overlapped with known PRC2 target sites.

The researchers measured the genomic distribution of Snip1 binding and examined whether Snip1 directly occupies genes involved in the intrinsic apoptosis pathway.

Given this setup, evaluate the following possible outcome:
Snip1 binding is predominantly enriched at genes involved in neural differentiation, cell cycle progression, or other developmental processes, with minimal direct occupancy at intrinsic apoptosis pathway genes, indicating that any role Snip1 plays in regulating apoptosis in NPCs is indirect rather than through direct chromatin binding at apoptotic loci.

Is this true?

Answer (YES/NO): NO